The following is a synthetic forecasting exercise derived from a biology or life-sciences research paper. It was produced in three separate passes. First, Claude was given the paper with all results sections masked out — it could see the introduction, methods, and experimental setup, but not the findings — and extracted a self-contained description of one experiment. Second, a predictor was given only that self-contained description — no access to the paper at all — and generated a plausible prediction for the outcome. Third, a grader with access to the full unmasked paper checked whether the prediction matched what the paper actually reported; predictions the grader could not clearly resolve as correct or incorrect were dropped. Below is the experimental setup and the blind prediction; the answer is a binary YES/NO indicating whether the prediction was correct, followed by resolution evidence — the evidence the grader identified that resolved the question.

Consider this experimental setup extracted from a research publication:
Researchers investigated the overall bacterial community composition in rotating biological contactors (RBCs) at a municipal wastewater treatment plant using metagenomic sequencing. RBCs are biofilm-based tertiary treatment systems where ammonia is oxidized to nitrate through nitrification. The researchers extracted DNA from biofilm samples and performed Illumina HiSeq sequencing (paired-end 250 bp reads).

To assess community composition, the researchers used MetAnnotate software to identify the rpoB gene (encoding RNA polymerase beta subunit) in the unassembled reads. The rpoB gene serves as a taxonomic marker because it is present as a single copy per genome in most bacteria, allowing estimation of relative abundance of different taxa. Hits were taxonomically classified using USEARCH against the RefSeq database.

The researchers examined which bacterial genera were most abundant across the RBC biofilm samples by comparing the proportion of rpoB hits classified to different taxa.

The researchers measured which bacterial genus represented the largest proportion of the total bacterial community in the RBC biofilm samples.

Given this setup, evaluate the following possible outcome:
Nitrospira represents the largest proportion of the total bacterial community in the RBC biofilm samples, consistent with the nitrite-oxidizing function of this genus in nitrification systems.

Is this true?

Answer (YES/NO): YES